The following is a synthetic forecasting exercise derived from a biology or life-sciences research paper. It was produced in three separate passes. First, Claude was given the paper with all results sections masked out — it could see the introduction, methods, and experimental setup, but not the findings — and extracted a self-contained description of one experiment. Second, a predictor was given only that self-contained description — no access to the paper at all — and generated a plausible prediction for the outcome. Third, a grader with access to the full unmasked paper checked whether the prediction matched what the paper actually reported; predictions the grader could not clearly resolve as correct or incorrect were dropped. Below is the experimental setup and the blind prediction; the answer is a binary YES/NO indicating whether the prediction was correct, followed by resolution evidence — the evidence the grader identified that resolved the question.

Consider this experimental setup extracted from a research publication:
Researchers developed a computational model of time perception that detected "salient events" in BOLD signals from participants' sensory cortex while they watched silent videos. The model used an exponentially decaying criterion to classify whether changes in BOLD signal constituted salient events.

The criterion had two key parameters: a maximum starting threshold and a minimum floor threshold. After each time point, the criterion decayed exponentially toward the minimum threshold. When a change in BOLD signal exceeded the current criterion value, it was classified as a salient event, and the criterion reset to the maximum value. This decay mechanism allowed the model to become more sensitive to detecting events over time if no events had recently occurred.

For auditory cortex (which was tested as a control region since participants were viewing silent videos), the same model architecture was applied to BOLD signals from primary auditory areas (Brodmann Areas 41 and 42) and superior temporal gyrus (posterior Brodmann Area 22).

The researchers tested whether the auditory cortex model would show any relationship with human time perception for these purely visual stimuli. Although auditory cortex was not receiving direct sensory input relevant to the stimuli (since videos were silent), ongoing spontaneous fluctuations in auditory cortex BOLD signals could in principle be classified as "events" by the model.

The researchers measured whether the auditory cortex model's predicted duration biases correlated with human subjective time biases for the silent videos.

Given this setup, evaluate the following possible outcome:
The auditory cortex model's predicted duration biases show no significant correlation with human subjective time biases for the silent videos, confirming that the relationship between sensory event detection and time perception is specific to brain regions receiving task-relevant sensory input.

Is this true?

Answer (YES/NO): YES